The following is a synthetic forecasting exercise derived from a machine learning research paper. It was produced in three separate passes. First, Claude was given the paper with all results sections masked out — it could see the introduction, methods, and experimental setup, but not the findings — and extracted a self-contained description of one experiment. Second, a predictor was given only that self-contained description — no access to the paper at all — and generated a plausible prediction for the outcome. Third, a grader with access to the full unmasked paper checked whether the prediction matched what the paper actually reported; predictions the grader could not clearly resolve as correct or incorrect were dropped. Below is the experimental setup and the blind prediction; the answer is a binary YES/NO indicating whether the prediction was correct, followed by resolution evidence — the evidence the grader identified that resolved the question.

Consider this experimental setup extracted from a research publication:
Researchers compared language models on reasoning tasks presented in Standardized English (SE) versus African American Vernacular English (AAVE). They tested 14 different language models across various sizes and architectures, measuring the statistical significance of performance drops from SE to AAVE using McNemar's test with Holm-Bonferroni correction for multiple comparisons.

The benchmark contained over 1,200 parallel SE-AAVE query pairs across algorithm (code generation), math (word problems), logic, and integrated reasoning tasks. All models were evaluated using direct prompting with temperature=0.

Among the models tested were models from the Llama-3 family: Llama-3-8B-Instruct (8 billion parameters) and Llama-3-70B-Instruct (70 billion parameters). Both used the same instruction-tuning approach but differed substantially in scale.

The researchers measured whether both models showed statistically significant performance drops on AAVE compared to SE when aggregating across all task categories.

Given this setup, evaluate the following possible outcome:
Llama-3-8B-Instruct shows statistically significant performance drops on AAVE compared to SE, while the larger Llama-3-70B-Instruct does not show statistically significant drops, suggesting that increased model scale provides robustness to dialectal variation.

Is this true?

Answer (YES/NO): NO